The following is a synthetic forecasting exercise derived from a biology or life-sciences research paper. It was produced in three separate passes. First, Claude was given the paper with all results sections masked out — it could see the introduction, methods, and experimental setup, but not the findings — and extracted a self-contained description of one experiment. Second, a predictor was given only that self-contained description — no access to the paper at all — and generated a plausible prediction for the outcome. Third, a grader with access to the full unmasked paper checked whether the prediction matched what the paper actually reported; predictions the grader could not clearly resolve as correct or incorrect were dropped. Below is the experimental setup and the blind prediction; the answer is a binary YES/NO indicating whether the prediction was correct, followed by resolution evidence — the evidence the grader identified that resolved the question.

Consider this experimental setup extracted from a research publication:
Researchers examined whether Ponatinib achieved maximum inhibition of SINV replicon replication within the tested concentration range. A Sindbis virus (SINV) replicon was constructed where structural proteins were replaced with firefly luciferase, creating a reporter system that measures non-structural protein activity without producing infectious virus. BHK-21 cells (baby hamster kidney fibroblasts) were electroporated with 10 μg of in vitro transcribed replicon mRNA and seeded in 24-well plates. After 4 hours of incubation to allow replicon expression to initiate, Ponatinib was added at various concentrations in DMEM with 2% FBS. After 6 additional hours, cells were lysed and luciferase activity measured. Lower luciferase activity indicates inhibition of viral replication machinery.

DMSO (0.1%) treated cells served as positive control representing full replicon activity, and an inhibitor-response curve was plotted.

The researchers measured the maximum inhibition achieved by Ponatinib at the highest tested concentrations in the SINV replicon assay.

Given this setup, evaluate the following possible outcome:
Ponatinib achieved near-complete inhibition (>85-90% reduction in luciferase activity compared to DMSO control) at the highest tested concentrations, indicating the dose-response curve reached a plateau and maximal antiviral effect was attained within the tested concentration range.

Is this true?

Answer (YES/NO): NO